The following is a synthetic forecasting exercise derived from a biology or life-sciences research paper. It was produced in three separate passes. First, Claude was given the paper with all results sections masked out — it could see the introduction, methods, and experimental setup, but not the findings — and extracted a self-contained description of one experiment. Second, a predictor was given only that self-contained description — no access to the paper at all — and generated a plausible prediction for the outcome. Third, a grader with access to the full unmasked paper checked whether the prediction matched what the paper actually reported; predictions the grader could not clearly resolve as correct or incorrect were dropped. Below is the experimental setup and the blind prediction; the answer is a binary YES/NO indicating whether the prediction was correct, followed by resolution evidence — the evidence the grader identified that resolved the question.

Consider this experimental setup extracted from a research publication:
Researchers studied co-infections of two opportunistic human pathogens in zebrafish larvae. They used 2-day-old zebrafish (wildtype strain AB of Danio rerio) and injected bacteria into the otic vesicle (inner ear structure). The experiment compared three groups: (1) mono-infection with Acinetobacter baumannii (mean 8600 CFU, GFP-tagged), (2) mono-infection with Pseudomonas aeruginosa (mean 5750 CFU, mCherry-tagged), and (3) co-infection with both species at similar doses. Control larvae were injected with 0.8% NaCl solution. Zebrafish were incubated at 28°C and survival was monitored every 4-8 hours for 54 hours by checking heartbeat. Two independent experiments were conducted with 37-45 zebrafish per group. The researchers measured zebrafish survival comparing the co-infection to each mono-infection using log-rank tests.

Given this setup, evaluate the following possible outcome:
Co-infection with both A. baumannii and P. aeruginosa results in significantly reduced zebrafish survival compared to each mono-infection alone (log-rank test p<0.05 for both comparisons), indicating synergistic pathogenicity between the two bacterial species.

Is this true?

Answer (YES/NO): NO